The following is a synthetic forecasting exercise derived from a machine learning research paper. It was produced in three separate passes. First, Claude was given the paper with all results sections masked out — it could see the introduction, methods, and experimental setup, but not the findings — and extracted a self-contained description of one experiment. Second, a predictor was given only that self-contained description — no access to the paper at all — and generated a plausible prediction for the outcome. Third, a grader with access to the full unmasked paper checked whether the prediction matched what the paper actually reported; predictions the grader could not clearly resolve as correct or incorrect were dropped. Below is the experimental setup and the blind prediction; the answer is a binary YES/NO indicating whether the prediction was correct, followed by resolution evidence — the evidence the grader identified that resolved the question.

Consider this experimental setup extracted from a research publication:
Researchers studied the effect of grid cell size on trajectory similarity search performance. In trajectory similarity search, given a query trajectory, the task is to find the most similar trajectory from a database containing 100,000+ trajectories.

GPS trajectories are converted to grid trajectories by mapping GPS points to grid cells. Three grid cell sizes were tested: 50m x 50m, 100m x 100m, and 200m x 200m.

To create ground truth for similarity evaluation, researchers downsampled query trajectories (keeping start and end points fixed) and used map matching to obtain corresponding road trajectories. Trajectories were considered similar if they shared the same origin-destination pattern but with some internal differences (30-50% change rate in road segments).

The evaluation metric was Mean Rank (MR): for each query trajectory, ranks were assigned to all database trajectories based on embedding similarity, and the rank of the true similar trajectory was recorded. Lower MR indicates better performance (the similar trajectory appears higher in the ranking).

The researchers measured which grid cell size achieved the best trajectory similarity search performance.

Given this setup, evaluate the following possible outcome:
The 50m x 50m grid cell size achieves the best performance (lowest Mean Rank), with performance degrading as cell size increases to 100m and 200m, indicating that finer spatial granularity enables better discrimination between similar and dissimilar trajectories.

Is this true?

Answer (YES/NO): NO